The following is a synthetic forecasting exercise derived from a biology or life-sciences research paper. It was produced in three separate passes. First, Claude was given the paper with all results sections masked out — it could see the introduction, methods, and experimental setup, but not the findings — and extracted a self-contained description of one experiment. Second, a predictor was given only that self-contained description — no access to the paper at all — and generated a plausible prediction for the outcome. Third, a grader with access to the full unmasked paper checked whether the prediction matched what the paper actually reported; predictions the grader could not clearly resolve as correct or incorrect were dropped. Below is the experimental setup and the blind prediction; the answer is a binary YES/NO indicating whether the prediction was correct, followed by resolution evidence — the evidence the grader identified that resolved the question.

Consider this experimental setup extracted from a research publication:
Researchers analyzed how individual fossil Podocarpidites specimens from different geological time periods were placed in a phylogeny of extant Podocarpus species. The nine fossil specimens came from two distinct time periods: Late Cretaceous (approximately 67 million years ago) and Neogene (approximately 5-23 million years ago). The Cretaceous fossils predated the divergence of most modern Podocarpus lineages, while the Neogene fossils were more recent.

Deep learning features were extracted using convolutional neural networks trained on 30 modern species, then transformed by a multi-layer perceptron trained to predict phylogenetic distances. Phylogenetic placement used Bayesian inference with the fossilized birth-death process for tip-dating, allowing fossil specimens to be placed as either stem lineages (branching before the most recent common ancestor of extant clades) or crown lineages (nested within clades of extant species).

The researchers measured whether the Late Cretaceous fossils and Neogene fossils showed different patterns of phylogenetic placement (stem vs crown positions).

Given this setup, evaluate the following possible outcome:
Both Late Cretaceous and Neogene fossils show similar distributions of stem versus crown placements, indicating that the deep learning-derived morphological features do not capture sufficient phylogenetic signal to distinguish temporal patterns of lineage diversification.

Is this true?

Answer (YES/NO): NO